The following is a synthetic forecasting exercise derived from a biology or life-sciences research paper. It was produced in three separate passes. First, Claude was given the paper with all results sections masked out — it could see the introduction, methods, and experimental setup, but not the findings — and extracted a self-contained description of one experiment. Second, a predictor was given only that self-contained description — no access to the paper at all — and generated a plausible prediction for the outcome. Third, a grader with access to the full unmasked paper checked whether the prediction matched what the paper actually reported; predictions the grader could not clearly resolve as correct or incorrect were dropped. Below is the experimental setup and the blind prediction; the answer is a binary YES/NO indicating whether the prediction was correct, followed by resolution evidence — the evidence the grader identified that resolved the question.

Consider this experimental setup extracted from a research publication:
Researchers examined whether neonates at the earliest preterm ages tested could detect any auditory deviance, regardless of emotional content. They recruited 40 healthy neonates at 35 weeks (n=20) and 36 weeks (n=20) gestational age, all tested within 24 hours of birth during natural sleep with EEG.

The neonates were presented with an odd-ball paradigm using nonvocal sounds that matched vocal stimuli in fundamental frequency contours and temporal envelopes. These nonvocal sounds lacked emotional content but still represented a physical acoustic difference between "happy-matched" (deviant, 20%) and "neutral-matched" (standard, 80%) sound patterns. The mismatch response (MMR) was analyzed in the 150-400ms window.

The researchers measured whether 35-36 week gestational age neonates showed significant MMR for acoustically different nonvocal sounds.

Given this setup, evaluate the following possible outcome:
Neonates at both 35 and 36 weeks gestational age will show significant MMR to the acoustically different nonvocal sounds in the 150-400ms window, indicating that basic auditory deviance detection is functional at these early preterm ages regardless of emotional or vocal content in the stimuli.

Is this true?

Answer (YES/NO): NO